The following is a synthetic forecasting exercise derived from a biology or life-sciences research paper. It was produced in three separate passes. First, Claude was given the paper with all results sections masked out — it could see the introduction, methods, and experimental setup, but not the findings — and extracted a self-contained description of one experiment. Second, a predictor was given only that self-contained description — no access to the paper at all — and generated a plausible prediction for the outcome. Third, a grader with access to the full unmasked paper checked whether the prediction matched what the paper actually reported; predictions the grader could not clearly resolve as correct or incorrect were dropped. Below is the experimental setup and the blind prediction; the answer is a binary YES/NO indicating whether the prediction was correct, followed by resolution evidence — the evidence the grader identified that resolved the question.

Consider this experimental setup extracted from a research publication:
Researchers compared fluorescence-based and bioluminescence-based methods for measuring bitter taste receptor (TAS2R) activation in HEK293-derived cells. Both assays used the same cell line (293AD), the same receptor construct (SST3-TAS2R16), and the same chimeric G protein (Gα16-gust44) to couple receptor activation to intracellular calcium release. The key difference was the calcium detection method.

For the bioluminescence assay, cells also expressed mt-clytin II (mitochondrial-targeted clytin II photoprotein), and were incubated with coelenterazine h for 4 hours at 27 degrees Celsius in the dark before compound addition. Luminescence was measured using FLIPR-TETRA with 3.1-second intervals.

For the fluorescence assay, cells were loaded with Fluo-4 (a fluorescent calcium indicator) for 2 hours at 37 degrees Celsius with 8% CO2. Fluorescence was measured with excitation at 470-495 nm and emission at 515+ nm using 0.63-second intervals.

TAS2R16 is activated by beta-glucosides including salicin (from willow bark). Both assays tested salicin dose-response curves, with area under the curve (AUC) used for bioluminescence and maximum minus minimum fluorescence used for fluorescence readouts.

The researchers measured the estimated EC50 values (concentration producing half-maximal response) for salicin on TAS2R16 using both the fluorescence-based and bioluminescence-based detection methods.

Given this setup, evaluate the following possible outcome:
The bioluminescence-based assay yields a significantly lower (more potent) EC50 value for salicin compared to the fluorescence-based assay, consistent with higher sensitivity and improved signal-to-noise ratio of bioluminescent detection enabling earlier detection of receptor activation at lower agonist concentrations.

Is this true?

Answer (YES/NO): NO